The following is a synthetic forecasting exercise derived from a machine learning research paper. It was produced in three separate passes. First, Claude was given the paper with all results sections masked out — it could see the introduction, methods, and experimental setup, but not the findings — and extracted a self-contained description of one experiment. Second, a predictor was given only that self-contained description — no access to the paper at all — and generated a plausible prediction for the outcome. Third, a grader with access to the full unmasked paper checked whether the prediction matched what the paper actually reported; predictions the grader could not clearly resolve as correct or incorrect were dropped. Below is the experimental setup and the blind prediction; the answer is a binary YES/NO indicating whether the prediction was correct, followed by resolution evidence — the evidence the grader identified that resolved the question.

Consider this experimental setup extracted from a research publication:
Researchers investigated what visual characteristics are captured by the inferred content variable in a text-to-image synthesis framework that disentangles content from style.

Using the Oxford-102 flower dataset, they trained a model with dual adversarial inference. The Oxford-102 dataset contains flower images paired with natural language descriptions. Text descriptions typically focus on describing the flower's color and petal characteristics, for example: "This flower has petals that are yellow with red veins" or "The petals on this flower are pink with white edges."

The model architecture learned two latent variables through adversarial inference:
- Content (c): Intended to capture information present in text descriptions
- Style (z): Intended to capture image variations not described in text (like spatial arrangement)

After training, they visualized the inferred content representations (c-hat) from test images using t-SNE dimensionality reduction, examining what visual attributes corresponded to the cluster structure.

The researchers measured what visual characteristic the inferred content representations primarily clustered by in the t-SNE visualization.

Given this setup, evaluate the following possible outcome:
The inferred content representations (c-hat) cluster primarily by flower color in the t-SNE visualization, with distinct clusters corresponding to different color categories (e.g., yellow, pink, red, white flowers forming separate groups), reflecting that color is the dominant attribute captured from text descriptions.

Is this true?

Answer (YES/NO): YES